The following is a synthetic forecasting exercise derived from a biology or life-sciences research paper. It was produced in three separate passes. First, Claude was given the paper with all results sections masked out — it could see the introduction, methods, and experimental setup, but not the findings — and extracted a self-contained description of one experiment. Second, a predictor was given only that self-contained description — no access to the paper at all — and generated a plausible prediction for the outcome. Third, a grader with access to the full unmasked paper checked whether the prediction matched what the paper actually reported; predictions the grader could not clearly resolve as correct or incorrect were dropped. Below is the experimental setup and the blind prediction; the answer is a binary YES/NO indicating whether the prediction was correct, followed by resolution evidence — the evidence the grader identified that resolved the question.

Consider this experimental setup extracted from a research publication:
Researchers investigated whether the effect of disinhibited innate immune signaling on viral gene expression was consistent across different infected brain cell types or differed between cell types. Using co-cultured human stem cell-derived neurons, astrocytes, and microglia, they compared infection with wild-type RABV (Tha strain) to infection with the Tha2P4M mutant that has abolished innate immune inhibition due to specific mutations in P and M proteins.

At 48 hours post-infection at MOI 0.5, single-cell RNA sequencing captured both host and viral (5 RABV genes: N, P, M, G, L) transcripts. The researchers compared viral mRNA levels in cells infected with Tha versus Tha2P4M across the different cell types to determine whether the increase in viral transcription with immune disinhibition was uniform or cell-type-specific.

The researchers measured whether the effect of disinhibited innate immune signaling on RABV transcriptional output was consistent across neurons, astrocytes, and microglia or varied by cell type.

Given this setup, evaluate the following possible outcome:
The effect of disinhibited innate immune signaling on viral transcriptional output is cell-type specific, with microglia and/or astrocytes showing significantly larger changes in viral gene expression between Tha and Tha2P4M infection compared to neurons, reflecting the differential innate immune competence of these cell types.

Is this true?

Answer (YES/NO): NO